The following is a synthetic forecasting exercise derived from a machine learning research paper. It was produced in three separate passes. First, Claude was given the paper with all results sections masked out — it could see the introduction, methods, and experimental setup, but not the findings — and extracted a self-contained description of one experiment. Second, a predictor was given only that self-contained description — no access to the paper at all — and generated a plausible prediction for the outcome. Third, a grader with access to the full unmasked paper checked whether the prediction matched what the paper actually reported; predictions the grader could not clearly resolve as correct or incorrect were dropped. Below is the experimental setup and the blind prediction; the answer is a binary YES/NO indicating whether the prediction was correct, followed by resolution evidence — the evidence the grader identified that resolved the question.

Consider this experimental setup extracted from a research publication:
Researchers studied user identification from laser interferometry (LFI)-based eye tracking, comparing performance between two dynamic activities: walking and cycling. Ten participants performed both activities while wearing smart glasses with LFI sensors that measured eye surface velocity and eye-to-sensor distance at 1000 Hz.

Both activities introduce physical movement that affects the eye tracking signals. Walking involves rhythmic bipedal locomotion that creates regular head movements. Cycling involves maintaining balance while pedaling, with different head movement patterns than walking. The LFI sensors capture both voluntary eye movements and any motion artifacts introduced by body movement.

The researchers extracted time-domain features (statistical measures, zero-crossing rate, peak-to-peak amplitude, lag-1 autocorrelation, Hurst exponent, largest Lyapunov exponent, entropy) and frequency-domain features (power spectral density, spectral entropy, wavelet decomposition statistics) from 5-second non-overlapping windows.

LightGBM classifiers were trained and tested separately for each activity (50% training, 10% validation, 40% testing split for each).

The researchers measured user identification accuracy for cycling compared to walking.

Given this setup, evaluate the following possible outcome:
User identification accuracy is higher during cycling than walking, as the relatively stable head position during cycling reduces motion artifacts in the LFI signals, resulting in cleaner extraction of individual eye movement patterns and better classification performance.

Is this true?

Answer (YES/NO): NO